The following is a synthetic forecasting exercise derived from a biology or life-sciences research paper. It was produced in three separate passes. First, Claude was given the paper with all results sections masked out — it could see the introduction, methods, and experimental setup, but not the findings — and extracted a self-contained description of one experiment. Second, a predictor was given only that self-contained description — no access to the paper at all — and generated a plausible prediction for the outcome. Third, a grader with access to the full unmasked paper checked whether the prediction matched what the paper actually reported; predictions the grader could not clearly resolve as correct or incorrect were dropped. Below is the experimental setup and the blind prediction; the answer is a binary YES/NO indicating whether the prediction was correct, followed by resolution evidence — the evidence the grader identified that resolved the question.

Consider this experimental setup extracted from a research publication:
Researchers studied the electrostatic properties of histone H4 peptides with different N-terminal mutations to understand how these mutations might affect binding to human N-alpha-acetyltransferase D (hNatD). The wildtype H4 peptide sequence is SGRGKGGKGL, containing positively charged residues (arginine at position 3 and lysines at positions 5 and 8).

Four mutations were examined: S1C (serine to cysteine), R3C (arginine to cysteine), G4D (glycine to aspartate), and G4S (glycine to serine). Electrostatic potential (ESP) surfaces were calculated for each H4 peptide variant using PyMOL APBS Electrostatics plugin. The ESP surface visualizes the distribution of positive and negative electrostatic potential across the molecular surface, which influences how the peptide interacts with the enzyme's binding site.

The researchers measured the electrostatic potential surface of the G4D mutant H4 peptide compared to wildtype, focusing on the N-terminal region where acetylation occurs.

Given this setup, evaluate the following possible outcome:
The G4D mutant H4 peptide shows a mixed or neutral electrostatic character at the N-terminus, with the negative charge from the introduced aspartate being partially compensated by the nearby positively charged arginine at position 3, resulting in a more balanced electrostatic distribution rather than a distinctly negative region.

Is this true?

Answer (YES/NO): NO